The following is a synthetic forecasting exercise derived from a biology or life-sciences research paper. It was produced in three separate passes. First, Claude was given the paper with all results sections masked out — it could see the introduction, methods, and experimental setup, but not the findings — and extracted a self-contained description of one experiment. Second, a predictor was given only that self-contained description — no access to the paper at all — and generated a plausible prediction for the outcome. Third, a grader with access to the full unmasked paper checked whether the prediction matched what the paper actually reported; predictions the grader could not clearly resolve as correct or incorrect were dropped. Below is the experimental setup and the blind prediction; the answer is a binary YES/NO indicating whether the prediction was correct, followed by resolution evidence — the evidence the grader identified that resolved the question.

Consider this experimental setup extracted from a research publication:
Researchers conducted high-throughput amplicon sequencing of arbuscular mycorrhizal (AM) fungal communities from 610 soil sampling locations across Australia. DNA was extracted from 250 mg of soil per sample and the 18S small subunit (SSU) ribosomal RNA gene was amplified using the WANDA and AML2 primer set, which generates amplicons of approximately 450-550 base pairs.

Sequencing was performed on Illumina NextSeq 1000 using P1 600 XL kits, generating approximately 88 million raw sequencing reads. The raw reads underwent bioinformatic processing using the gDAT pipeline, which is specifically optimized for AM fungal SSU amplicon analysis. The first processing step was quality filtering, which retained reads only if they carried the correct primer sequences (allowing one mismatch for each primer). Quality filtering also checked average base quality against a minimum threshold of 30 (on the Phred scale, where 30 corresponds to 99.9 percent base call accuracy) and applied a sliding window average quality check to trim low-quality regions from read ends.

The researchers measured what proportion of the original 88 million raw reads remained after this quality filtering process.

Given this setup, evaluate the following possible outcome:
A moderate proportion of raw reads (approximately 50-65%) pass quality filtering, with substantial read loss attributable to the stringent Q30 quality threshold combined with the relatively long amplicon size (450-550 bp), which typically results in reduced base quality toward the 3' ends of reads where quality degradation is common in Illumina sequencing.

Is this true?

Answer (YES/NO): NO